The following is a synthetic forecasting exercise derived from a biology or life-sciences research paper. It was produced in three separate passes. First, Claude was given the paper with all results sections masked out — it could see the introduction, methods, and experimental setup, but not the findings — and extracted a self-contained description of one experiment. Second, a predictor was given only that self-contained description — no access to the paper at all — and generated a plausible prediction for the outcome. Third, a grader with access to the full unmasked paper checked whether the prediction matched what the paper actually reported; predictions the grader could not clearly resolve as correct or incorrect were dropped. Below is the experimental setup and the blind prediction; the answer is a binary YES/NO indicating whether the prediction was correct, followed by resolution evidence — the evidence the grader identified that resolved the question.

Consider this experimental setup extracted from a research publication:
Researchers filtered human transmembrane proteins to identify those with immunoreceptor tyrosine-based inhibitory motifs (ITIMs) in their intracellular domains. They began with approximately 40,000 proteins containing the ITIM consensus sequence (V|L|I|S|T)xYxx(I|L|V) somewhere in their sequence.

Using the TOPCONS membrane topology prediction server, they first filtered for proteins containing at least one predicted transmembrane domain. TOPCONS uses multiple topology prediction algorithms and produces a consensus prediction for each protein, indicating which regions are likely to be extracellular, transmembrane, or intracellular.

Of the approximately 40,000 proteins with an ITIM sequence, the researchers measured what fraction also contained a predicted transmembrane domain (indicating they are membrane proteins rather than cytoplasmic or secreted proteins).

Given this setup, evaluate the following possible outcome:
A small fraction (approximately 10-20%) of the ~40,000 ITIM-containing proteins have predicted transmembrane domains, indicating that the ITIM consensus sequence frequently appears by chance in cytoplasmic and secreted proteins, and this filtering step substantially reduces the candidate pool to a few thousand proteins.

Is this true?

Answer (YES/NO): NO